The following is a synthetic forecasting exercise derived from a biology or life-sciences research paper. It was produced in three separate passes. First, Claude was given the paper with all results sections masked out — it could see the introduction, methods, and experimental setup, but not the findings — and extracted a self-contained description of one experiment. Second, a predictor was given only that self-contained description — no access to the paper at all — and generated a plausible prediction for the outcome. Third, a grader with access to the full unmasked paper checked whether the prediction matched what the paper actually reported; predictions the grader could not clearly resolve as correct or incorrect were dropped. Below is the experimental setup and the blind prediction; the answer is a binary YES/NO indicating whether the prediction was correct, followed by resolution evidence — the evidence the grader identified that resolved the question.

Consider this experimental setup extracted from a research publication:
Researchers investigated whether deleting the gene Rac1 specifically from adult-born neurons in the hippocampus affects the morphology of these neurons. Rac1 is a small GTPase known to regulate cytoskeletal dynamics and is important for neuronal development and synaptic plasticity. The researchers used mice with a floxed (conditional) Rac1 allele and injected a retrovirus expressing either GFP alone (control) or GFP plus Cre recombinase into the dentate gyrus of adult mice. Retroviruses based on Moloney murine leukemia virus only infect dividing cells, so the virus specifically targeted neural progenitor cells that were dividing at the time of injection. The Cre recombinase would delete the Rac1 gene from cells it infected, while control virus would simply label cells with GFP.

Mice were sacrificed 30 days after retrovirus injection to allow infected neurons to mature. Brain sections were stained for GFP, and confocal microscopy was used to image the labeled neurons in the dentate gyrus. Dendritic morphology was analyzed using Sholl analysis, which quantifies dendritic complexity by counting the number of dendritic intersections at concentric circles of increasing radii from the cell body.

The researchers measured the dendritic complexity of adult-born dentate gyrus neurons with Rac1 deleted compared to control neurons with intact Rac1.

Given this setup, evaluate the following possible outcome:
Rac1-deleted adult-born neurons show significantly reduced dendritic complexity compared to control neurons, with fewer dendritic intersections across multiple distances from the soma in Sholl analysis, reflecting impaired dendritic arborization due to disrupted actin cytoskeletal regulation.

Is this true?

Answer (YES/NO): YES